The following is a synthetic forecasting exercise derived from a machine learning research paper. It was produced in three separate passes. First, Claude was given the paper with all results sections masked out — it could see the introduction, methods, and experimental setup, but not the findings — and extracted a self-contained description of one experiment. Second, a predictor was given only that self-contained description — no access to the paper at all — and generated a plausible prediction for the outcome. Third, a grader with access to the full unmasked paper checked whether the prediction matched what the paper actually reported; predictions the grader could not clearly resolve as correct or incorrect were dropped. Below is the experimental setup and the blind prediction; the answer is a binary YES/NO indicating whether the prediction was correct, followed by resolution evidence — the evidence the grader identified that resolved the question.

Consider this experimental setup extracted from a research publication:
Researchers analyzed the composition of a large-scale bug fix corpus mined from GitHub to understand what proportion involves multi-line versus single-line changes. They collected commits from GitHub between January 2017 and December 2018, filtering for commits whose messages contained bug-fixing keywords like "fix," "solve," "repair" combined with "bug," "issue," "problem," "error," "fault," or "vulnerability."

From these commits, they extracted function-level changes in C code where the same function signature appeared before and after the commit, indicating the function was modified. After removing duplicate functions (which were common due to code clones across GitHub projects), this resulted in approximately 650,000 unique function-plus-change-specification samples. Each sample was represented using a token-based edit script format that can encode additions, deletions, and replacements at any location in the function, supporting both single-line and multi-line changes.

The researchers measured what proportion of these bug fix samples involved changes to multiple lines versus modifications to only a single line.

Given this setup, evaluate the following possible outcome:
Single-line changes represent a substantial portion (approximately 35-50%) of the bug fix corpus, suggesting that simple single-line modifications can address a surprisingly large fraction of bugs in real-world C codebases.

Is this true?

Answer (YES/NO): NO